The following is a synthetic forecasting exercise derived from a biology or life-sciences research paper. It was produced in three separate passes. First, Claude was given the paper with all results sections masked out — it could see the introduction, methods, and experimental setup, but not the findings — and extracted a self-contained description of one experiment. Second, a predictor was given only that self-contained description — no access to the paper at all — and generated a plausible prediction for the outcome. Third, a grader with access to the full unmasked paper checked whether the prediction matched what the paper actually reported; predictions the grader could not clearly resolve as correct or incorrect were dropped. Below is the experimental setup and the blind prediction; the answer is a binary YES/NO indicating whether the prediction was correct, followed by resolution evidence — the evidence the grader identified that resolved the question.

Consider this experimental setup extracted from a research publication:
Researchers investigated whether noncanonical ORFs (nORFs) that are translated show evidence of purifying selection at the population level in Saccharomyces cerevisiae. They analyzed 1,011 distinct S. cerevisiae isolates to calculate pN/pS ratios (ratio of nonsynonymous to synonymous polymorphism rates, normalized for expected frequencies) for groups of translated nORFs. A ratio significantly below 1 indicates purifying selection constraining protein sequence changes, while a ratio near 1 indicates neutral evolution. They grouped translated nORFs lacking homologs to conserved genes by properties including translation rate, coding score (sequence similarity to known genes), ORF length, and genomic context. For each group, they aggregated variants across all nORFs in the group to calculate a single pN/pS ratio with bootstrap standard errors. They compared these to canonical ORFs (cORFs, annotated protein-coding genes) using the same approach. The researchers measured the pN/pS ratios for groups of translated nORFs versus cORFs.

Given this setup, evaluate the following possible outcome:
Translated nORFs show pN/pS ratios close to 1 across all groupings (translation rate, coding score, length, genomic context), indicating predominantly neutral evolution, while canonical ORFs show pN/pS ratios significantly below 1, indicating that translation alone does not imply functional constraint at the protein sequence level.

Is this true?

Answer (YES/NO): YES